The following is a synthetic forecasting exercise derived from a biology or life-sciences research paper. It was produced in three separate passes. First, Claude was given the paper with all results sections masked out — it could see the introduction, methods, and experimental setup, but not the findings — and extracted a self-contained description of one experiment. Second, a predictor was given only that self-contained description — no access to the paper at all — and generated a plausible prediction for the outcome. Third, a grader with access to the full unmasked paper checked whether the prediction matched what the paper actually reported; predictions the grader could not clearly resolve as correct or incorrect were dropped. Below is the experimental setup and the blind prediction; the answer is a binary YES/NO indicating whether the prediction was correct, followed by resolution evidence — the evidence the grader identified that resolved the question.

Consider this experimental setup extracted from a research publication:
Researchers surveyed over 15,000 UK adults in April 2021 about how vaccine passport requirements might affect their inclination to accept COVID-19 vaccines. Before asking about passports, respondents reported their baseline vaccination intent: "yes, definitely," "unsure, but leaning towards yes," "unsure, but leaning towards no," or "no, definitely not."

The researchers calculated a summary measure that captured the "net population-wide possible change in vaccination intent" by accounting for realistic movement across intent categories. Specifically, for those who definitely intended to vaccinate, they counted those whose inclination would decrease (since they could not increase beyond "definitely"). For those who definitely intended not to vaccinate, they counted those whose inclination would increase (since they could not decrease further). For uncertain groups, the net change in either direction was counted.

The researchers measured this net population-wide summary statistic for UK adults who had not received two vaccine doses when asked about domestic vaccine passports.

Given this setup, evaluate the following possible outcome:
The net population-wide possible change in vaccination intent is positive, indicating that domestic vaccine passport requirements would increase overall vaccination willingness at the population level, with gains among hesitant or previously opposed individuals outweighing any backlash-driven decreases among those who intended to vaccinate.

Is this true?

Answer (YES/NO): NO